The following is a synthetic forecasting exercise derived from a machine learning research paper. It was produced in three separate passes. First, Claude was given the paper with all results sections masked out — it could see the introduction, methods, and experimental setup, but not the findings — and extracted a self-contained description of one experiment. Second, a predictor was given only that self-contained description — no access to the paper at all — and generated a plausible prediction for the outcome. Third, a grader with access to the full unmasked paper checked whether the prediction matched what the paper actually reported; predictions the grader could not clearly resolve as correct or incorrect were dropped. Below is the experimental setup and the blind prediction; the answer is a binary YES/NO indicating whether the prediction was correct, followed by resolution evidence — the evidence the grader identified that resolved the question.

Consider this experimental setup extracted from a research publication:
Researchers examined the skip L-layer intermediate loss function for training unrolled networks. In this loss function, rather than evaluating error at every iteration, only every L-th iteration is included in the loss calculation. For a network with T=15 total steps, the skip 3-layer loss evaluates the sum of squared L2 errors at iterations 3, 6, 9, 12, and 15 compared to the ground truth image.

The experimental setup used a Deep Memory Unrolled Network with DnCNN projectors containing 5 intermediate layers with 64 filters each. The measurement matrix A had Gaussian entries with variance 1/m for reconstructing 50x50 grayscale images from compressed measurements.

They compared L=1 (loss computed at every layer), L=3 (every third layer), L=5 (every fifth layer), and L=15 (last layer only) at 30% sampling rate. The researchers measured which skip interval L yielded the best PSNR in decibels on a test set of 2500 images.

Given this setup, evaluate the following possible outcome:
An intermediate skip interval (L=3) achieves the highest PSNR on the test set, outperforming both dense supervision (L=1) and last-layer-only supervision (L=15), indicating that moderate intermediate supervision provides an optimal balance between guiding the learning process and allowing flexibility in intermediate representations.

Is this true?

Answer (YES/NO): NO